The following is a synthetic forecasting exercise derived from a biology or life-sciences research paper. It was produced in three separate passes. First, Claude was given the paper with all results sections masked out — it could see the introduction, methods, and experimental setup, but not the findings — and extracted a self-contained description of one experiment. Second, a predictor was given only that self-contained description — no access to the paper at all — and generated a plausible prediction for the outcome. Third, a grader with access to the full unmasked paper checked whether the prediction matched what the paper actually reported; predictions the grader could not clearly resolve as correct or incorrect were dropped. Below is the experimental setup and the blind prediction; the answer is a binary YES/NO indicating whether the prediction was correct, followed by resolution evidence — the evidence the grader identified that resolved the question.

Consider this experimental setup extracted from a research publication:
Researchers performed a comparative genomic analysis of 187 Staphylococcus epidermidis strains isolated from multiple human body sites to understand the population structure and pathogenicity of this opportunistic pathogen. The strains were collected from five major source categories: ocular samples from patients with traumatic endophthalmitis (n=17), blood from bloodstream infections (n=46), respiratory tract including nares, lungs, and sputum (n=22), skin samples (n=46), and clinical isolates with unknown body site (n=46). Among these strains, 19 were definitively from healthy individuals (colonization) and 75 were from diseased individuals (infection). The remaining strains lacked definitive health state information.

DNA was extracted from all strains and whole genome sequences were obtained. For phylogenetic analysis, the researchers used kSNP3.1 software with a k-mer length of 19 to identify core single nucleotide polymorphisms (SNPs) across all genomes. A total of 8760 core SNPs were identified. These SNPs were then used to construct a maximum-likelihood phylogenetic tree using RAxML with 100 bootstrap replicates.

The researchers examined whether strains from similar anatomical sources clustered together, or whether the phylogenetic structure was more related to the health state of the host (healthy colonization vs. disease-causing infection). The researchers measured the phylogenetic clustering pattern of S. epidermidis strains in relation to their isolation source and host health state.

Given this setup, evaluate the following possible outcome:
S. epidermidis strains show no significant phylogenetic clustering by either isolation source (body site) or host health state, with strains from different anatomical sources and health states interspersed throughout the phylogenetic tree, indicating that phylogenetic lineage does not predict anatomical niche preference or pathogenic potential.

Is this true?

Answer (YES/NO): NO